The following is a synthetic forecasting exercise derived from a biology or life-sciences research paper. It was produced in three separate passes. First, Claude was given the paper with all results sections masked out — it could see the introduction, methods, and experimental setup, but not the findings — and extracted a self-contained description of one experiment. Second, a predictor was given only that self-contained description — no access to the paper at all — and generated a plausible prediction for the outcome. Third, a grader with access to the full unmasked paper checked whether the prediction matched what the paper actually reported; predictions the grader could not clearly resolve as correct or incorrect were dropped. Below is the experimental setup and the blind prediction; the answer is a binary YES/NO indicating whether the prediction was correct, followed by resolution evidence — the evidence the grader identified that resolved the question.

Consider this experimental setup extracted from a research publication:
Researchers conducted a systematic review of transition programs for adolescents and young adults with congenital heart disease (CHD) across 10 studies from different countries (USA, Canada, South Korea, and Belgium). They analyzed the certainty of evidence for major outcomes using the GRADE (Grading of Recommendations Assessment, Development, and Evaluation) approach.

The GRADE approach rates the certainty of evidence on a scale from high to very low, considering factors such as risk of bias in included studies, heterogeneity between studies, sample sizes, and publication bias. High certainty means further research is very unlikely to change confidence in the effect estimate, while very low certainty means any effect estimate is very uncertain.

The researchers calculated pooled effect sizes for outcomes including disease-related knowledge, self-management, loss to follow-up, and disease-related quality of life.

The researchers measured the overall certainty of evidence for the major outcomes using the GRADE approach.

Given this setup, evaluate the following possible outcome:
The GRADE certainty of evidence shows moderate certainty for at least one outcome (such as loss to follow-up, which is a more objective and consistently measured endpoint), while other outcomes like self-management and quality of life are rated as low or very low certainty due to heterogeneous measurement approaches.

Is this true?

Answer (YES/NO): NO